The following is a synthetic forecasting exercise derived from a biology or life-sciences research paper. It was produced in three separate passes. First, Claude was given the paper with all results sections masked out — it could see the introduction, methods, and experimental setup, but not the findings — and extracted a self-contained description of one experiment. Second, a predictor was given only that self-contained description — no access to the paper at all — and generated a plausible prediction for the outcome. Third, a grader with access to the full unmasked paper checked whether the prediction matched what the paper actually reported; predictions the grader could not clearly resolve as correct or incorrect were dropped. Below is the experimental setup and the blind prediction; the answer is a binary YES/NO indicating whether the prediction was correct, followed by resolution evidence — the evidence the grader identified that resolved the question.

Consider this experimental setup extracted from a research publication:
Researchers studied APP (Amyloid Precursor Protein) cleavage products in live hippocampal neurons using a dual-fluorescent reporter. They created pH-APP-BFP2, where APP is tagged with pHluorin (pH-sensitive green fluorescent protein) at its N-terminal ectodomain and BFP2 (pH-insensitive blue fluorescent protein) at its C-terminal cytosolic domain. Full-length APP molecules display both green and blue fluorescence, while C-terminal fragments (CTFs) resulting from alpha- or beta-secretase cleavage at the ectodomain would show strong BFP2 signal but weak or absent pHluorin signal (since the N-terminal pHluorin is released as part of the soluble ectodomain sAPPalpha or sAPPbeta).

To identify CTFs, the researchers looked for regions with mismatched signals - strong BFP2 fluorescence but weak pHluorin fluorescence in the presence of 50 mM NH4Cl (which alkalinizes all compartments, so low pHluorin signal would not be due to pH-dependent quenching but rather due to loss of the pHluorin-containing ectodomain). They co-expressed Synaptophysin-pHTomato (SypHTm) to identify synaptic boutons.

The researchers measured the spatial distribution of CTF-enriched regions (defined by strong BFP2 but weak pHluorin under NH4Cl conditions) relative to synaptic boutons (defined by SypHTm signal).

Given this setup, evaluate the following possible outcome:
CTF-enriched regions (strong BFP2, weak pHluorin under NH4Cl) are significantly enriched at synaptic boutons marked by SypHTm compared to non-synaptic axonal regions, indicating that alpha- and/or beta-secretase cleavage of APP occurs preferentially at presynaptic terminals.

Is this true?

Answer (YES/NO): NO